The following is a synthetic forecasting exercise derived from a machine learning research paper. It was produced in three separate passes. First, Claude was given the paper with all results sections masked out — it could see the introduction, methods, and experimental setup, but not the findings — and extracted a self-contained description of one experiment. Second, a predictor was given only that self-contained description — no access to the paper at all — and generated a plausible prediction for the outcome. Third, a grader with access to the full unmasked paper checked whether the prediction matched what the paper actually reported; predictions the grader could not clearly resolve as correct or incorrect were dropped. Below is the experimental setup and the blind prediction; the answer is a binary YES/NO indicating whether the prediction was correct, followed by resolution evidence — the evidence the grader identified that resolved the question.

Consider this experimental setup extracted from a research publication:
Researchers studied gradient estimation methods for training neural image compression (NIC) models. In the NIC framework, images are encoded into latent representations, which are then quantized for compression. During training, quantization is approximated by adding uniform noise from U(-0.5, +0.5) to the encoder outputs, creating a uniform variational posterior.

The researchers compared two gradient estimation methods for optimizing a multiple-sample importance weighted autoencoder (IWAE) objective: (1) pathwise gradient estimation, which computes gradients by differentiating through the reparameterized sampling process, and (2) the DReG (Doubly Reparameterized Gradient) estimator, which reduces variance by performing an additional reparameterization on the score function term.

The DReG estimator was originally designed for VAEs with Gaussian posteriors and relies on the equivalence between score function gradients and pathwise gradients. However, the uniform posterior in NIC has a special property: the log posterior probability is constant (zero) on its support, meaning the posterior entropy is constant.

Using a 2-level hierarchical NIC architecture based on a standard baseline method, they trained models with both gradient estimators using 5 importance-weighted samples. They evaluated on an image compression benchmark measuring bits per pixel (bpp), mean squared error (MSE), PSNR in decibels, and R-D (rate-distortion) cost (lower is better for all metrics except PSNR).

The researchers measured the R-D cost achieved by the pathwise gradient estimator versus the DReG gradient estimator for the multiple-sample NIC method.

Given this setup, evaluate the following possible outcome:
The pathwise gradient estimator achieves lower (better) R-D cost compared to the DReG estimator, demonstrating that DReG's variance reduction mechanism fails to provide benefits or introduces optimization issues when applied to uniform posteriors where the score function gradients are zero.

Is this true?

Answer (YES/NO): YES